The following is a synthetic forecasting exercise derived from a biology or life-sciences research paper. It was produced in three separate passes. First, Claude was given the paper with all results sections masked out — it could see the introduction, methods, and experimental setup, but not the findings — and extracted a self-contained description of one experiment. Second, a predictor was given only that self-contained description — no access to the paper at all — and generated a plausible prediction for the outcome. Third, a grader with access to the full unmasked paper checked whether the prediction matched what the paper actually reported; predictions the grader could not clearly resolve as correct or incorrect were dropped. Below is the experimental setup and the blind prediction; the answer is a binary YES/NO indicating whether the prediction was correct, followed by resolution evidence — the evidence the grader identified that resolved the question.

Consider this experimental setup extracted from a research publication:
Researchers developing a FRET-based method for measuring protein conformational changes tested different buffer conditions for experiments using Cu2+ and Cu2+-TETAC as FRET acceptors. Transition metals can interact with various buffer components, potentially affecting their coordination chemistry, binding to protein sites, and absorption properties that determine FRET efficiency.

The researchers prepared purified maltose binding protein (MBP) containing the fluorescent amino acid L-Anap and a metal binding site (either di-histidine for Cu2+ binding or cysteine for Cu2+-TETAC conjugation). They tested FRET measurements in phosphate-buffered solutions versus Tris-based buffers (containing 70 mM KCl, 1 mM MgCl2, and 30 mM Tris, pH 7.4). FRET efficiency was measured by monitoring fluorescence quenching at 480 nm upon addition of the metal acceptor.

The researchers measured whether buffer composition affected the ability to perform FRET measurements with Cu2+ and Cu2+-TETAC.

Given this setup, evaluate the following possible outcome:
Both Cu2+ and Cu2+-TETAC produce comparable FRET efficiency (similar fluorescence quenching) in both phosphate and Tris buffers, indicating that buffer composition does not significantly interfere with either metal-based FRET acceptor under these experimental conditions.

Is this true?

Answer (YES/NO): NO